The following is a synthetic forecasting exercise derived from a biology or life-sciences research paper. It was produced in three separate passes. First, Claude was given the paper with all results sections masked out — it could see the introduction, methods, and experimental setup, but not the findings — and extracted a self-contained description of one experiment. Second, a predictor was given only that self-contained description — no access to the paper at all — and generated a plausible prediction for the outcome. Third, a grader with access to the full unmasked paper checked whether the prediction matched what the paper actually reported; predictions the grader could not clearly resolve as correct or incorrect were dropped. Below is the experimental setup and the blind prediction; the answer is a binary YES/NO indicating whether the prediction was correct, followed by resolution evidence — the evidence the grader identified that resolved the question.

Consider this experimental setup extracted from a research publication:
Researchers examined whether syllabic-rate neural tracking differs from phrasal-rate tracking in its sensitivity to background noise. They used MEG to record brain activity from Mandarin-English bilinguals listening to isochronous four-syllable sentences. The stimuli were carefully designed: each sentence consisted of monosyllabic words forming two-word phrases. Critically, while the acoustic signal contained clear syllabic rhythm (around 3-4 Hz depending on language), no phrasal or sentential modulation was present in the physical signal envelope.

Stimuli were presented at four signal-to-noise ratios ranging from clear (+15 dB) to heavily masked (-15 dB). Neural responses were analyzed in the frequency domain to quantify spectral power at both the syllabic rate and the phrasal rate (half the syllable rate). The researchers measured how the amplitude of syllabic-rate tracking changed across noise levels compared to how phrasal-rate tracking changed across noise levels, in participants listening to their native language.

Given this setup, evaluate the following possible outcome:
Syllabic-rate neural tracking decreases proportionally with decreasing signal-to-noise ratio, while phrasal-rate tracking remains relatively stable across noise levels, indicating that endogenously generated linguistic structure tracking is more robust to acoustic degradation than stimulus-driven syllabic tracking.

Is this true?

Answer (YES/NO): NO